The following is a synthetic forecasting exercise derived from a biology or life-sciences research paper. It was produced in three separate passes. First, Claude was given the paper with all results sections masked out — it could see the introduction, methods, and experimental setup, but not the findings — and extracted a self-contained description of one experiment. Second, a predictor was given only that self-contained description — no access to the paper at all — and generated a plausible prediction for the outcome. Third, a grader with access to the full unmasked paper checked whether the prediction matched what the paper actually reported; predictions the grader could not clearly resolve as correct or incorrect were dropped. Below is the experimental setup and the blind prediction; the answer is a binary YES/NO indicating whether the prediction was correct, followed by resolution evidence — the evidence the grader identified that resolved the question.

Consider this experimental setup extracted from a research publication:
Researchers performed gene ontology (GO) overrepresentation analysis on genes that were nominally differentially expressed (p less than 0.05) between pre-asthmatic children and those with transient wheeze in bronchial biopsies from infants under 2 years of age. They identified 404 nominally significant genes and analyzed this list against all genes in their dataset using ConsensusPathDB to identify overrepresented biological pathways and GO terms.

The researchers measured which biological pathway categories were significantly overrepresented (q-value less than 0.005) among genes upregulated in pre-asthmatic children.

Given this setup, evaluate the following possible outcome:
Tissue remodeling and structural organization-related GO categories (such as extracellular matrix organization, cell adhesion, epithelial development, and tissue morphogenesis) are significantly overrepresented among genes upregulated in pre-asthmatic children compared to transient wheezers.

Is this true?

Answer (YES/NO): NO